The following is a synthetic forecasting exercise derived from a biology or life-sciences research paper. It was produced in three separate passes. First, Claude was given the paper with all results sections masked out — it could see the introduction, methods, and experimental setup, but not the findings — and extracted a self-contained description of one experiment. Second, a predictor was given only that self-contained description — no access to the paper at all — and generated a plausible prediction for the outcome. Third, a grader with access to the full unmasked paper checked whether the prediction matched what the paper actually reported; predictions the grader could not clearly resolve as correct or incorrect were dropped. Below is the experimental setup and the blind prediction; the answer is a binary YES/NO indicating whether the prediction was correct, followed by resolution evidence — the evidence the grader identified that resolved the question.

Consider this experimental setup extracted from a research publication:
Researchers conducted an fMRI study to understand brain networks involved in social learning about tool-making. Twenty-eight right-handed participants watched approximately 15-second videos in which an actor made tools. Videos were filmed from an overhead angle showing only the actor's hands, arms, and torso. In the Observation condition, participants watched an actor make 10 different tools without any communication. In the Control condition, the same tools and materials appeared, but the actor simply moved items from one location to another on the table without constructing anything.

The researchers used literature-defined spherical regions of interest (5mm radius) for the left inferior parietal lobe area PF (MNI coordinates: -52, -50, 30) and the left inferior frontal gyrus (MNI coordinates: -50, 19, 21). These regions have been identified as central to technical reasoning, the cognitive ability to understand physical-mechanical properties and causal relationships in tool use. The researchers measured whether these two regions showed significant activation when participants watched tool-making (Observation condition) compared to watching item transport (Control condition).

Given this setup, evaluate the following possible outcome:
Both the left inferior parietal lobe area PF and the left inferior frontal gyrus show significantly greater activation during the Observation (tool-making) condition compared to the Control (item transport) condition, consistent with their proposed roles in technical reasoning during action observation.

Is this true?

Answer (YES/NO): NO